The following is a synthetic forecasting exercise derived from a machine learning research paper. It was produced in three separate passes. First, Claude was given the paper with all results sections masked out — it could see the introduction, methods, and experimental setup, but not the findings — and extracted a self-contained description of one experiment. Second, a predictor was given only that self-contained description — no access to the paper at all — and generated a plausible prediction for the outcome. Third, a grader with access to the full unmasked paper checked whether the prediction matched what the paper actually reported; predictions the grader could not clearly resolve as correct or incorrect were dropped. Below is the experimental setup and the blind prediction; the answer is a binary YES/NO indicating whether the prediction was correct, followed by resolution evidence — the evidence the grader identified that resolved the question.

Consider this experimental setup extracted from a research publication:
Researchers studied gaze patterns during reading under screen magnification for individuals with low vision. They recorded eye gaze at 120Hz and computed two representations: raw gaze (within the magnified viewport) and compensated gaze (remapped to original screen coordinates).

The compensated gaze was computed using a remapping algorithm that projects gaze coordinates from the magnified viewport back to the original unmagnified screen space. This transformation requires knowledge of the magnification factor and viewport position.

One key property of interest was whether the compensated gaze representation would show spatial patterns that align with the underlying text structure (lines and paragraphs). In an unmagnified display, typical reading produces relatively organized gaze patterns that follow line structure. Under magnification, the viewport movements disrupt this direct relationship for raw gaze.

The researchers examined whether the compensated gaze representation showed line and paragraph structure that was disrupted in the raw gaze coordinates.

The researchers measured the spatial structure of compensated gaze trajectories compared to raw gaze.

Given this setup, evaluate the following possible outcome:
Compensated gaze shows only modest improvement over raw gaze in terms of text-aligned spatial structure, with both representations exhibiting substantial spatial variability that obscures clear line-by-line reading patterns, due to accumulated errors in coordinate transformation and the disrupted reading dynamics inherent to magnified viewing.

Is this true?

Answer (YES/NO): NO